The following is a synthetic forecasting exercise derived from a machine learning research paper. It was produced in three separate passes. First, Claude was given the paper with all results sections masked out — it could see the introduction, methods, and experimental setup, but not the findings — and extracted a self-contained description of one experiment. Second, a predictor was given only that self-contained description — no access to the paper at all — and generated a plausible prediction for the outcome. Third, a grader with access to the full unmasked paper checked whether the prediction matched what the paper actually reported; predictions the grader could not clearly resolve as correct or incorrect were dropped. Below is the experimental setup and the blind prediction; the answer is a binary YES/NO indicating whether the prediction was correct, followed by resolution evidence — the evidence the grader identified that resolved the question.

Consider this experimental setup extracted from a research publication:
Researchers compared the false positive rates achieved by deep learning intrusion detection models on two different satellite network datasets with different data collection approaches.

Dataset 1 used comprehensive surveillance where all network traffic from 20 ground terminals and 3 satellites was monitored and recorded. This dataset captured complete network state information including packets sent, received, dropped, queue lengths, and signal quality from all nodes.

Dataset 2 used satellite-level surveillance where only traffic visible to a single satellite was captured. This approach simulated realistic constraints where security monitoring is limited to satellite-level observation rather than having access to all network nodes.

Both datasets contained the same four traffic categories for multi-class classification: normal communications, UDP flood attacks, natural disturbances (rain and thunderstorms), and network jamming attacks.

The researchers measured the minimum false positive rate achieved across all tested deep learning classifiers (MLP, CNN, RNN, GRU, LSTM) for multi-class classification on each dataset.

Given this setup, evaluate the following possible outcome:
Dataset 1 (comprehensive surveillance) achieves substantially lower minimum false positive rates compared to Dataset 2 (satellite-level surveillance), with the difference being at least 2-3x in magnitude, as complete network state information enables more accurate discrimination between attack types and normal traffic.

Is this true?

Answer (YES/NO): YES